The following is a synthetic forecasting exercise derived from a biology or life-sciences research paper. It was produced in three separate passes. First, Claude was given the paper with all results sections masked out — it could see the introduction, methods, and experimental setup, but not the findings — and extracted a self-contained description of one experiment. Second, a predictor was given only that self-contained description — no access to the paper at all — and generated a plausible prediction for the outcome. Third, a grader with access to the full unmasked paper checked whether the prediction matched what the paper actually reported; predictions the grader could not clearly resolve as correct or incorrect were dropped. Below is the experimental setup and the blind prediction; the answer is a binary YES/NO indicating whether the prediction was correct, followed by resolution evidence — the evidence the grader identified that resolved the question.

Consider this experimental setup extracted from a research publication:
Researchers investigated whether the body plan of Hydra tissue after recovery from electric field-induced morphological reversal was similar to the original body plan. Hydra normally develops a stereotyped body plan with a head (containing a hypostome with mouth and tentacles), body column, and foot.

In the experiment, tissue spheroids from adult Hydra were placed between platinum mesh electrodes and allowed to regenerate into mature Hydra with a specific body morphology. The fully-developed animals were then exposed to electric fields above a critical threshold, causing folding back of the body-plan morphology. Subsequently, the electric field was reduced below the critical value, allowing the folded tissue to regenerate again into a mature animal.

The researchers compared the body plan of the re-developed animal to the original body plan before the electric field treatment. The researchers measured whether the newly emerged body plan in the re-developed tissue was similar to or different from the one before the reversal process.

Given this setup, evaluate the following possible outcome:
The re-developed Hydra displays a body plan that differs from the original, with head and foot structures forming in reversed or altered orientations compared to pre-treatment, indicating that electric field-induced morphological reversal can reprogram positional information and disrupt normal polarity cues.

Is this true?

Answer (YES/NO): NO